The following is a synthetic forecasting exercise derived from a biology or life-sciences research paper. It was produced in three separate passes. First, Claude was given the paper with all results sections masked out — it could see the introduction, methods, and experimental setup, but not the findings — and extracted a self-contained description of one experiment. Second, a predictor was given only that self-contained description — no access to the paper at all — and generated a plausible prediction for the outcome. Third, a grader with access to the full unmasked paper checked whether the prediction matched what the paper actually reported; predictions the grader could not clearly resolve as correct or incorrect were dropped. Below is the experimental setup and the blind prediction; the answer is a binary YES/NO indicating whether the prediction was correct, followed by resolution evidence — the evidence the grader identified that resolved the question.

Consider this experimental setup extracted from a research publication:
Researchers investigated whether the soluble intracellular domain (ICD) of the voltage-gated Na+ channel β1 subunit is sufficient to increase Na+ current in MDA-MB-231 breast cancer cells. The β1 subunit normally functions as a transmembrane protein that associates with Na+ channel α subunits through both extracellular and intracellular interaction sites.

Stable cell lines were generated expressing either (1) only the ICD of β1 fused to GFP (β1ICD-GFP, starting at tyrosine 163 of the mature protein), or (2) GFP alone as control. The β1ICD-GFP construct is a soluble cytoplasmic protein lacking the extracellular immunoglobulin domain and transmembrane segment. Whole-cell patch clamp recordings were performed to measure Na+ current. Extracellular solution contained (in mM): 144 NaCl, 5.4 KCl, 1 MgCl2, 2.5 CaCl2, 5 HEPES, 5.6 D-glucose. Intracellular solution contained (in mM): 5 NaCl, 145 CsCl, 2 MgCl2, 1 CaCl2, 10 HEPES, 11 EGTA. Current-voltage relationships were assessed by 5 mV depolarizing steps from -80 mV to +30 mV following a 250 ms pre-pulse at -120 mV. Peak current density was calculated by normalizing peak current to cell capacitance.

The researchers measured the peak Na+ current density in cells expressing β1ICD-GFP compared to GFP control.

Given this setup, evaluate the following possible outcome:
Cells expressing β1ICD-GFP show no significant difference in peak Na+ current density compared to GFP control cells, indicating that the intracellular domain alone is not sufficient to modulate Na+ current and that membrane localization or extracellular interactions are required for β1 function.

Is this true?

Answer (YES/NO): NO